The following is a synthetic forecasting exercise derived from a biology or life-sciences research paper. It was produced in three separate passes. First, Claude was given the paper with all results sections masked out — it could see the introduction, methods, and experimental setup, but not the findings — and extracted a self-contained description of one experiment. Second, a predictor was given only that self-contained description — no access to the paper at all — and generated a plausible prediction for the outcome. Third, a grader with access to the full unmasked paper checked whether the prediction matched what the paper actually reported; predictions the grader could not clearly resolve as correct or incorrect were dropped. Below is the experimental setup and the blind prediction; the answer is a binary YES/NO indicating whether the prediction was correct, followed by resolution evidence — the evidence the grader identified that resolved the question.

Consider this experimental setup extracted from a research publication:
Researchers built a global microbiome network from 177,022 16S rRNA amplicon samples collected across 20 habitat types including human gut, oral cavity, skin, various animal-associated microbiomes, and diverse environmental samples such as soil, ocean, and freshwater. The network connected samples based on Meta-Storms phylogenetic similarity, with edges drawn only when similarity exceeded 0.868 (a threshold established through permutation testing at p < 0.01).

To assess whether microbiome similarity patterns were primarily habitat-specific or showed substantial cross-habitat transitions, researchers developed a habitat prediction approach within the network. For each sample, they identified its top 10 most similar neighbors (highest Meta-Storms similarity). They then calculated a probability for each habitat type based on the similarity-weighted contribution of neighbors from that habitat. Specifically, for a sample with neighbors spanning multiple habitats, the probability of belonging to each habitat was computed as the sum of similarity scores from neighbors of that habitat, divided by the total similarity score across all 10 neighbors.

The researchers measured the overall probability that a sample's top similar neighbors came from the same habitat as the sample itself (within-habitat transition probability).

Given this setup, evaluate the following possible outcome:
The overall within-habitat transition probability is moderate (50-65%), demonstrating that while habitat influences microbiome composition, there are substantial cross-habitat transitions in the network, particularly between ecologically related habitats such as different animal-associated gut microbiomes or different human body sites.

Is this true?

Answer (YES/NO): NO